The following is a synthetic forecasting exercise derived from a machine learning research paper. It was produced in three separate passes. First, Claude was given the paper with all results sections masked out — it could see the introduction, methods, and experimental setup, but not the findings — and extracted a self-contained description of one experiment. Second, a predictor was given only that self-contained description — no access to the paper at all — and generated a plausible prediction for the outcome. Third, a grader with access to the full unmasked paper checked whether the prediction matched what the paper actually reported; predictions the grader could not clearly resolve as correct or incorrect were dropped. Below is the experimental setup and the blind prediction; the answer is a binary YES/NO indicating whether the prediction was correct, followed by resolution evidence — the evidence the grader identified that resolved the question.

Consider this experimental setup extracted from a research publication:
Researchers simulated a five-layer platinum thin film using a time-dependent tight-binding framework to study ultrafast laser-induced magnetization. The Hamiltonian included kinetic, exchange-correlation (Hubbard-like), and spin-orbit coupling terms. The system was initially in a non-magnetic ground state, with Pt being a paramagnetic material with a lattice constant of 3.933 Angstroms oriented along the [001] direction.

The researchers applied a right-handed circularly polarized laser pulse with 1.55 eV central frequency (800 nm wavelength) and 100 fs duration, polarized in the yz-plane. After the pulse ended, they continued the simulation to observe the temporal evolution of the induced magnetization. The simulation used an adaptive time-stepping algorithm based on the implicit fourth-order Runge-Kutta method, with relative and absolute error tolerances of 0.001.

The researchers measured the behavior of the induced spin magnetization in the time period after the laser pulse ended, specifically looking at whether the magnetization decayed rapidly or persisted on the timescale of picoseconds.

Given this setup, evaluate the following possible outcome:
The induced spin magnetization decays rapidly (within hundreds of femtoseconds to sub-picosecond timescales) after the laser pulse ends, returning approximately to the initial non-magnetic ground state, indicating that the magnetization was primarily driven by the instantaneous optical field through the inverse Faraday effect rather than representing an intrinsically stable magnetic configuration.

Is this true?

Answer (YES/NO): NO